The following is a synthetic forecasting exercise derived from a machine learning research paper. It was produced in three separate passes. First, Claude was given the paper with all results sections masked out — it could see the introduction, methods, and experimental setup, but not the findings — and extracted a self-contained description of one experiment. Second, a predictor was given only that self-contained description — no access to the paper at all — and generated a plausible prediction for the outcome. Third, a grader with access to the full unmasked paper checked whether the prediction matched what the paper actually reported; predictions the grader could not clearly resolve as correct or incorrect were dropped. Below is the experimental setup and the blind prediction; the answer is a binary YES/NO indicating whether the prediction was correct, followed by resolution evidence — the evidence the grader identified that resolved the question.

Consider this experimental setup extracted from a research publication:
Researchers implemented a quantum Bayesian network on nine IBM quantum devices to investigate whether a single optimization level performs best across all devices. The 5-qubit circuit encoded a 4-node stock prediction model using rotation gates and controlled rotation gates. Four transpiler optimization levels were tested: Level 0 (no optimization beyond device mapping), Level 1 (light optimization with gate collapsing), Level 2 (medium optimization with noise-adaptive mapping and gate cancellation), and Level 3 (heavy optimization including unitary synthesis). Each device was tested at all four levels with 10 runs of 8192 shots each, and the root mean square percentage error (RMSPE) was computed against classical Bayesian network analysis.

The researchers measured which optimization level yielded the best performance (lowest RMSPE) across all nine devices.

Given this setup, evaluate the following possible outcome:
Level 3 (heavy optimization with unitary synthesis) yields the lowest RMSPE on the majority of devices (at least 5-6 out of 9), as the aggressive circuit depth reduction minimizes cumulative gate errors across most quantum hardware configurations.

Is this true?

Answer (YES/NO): YES